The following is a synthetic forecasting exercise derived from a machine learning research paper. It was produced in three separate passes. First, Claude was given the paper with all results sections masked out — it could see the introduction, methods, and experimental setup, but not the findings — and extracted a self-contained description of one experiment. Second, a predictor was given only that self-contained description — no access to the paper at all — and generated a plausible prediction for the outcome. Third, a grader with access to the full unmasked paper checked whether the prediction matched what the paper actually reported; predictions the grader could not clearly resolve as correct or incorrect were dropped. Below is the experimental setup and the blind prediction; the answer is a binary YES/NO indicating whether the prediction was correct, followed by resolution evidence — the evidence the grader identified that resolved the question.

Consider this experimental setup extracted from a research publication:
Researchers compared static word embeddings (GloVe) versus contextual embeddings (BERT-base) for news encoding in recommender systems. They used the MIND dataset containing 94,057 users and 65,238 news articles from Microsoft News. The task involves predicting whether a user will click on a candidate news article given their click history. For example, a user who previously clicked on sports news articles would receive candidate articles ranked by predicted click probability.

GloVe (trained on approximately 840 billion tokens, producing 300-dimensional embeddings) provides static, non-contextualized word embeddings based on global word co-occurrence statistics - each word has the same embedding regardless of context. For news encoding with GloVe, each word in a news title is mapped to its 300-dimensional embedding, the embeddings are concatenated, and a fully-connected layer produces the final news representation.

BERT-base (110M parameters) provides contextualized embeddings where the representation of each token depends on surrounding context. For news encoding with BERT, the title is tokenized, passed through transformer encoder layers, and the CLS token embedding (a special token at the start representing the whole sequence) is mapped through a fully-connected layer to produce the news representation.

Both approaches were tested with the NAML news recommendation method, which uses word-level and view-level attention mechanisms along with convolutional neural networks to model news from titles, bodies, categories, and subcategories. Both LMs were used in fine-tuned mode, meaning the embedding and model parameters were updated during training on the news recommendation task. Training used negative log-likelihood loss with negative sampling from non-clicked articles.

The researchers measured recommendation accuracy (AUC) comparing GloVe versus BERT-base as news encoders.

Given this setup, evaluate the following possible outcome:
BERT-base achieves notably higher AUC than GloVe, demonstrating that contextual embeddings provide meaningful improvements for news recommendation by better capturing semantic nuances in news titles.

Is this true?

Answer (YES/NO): NO